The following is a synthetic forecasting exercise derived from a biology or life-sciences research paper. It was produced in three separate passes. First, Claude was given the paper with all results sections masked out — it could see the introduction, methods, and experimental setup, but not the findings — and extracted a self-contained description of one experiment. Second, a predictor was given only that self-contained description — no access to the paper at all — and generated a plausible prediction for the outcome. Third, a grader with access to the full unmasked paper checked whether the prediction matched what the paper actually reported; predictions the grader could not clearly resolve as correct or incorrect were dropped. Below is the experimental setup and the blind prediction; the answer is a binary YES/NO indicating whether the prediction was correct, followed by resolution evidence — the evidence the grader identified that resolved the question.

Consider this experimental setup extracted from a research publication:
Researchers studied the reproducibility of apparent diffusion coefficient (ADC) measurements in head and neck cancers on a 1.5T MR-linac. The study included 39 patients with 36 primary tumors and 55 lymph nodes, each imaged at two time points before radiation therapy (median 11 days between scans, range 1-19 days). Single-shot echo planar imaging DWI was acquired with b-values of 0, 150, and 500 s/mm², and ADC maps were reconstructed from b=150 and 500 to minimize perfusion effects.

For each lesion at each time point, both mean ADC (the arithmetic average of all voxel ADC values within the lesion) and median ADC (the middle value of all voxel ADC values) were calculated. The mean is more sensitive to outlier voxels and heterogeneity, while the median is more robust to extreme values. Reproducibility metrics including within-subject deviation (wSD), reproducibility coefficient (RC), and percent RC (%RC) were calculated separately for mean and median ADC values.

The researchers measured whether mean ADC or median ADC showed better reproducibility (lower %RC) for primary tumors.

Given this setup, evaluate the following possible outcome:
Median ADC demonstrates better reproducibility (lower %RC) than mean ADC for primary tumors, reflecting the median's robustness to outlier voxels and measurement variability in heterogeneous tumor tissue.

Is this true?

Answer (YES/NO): NO